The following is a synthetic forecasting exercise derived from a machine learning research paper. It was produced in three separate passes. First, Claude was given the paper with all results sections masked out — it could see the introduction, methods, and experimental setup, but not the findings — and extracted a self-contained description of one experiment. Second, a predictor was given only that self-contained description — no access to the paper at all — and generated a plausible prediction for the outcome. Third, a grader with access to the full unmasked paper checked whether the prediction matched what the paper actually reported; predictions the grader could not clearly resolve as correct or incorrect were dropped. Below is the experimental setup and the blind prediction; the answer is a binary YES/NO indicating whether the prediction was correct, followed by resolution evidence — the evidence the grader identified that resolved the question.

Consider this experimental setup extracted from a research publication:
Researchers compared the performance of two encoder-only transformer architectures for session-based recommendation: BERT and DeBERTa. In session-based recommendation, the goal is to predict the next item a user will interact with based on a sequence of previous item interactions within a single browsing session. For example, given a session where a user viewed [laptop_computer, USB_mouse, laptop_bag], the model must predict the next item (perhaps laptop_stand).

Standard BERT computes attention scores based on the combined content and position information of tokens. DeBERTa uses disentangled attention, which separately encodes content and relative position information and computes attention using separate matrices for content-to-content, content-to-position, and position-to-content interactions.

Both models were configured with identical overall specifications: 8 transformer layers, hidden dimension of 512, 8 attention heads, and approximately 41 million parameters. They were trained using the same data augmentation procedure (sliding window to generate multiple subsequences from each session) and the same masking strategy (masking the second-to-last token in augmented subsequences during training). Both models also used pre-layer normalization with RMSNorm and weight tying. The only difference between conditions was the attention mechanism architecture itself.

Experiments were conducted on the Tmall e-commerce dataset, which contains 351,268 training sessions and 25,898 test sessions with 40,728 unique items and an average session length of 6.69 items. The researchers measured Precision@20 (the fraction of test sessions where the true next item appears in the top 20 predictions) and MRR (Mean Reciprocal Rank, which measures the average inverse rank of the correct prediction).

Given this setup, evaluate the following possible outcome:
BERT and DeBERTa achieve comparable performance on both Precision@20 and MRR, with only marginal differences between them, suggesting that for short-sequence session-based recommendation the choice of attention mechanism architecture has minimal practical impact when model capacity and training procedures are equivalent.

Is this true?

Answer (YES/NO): NO